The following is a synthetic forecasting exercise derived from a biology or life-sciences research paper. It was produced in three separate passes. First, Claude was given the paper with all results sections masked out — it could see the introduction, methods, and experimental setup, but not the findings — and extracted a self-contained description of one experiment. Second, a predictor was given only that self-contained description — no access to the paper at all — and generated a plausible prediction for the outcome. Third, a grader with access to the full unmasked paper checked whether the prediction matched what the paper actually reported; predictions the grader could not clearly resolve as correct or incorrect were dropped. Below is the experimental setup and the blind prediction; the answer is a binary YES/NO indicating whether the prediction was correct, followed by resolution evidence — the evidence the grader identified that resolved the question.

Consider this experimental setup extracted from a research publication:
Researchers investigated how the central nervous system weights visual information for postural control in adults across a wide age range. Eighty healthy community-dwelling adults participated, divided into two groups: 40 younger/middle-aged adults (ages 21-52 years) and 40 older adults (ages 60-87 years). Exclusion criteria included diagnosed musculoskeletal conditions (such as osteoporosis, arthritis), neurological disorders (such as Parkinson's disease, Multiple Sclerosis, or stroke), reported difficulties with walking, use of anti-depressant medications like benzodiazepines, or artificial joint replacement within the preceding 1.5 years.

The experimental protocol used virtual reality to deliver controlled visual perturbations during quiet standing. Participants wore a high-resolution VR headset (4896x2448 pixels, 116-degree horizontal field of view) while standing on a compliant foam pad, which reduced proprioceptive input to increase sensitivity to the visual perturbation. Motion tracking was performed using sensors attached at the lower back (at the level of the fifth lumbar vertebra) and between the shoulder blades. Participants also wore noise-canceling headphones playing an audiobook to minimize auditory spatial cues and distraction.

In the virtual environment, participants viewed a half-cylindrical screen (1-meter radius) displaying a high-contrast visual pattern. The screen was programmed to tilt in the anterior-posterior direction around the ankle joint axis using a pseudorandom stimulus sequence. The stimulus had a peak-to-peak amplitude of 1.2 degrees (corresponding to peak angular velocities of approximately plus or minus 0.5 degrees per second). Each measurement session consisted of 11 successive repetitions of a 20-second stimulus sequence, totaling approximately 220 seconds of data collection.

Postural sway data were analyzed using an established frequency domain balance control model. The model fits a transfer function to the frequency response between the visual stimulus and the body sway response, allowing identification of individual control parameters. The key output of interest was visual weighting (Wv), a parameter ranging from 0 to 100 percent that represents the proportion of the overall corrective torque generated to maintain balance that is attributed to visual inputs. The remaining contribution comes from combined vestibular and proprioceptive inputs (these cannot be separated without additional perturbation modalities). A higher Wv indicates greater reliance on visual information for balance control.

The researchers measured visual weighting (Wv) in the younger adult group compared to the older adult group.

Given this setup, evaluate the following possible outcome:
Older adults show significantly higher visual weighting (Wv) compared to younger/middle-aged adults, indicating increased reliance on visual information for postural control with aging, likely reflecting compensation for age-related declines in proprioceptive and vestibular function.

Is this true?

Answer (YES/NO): YES